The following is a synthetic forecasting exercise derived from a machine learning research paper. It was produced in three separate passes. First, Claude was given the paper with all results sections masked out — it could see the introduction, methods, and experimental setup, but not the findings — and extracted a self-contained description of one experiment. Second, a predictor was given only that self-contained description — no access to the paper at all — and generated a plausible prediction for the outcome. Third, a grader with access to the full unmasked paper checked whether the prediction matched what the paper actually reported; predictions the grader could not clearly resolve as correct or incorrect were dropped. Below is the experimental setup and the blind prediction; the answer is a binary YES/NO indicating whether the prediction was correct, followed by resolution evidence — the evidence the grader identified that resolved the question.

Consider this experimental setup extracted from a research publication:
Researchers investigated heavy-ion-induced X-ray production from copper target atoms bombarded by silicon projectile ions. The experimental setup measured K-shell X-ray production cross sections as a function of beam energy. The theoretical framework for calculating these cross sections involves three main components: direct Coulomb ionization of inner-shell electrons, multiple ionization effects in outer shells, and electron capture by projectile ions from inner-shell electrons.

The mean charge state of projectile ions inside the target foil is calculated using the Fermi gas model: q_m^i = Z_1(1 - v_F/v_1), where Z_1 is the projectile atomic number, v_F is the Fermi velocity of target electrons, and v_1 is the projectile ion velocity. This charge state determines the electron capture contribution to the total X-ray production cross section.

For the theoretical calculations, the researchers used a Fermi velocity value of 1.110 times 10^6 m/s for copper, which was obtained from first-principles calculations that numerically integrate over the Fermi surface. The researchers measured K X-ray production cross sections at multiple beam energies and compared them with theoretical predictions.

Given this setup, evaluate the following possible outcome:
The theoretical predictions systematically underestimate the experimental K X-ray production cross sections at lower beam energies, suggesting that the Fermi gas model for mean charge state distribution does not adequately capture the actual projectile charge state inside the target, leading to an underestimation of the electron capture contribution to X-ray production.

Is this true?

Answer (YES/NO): NO